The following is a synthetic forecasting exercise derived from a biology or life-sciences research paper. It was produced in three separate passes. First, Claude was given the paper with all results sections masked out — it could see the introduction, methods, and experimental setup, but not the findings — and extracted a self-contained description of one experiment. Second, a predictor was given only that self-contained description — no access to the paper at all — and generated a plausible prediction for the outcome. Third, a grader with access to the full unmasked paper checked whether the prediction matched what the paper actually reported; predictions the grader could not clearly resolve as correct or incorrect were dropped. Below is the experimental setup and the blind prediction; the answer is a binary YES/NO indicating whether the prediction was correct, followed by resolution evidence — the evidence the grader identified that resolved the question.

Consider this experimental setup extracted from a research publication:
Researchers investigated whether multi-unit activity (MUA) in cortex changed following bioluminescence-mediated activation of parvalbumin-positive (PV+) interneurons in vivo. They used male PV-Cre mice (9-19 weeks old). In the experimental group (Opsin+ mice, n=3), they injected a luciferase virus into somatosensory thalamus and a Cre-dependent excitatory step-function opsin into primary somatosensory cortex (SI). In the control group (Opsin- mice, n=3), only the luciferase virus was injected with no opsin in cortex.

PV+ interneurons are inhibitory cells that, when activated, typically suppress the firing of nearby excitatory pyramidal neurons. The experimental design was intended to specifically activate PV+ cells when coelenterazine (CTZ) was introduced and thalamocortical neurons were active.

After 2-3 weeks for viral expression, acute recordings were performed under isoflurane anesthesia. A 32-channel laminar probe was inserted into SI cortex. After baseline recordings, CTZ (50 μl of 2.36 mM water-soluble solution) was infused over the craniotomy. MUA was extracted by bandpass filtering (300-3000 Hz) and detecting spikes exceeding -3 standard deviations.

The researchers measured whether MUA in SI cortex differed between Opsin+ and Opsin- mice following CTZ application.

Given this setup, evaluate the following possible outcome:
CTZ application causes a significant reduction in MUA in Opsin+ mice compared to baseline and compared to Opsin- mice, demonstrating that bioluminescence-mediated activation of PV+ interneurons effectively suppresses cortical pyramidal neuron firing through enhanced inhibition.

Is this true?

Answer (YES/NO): NO